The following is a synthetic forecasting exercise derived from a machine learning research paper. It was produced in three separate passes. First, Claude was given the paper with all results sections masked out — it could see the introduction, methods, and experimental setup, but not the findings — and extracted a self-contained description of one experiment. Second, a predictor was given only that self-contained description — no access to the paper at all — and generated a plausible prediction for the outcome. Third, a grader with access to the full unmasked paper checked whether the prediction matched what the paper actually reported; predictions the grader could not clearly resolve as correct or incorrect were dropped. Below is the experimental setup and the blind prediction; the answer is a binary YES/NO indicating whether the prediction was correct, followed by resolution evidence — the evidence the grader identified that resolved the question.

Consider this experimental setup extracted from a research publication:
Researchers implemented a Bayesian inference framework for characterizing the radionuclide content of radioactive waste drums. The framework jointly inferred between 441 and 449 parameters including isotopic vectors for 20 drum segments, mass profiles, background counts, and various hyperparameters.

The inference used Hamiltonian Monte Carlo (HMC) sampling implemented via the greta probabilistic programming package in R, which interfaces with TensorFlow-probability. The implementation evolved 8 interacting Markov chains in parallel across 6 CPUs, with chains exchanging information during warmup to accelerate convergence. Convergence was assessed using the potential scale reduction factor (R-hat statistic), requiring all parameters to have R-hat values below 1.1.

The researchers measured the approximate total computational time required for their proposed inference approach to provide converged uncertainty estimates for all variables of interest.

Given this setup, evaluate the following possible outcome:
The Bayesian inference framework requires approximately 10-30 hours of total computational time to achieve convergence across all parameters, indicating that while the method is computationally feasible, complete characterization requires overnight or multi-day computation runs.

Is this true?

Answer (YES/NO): NO